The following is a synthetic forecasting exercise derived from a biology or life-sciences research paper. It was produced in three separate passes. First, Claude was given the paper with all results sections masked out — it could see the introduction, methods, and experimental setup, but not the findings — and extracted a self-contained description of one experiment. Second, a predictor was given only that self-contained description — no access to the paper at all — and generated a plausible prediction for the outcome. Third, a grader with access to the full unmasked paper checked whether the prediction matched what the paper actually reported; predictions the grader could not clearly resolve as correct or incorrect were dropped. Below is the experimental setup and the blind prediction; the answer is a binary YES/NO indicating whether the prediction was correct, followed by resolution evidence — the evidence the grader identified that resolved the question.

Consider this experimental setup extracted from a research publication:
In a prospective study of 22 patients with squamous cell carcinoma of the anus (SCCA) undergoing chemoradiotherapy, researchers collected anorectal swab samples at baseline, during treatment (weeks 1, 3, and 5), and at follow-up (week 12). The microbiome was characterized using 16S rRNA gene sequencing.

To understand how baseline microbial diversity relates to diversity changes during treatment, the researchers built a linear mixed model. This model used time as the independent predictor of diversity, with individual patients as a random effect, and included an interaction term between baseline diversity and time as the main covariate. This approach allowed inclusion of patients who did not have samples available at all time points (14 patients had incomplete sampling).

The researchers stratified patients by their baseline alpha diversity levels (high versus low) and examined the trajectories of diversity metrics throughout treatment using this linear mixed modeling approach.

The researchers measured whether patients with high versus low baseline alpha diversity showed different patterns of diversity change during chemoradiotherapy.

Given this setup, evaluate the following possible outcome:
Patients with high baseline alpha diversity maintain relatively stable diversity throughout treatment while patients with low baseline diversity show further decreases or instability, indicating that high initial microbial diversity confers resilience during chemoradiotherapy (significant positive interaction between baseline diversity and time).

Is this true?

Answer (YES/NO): NO